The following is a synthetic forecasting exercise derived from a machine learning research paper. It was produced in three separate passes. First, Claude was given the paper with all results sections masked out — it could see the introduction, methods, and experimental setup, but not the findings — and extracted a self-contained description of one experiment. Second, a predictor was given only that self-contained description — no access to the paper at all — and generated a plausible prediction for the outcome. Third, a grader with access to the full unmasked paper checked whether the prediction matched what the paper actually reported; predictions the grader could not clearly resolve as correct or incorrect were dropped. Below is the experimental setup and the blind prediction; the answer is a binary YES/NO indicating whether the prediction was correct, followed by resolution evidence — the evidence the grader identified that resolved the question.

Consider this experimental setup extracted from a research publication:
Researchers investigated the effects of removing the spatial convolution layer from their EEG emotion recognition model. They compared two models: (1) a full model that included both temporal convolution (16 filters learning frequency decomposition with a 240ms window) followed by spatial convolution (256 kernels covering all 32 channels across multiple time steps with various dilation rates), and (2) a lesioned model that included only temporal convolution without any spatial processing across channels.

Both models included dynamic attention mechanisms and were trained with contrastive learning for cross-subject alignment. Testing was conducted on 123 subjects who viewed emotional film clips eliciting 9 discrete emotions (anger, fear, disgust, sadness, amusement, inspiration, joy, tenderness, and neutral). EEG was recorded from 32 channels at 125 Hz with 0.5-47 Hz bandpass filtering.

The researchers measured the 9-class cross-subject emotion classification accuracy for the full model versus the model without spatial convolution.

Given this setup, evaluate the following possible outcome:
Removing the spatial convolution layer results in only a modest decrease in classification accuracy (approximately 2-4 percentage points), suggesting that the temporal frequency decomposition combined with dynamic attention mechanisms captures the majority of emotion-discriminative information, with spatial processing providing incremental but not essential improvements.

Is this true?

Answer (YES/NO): NO